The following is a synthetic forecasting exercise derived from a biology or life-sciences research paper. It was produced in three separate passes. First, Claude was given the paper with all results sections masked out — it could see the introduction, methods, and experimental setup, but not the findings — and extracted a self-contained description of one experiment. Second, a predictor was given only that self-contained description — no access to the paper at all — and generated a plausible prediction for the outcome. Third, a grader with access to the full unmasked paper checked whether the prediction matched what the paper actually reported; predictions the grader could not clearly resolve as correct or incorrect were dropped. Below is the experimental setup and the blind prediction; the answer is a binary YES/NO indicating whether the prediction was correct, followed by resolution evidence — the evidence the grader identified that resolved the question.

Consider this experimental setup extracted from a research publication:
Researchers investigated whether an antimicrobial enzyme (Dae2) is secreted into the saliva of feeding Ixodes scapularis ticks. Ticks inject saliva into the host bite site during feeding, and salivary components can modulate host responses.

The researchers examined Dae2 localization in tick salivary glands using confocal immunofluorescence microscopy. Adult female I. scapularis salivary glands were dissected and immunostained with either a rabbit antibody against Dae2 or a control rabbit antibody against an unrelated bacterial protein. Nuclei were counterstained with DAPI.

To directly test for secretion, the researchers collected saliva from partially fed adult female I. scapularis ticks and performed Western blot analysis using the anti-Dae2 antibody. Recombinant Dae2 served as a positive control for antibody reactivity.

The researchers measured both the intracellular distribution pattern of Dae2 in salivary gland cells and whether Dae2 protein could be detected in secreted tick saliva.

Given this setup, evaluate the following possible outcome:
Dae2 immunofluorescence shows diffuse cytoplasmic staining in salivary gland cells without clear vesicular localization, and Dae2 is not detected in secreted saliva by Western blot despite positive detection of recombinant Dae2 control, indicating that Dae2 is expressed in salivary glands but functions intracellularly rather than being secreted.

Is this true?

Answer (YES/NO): NO